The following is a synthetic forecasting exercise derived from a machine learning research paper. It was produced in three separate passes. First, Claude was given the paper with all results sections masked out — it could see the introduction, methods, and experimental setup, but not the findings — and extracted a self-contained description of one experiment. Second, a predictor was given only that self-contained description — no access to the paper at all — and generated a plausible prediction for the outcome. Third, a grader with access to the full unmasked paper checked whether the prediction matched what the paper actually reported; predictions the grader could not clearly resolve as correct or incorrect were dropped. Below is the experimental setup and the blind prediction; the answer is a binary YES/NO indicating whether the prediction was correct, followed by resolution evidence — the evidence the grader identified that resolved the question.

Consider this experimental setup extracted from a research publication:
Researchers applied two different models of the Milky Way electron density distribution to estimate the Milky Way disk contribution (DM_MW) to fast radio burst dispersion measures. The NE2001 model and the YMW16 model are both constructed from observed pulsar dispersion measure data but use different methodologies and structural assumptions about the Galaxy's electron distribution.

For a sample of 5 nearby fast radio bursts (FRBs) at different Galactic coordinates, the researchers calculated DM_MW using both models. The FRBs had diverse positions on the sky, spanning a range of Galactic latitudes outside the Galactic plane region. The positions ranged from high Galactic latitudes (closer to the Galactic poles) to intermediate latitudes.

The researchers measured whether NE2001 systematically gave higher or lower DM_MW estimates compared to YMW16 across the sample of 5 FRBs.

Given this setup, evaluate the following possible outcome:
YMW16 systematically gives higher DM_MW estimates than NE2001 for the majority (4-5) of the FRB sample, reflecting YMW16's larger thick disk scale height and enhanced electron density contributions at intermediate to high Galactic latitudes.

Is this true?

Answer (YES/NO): NO